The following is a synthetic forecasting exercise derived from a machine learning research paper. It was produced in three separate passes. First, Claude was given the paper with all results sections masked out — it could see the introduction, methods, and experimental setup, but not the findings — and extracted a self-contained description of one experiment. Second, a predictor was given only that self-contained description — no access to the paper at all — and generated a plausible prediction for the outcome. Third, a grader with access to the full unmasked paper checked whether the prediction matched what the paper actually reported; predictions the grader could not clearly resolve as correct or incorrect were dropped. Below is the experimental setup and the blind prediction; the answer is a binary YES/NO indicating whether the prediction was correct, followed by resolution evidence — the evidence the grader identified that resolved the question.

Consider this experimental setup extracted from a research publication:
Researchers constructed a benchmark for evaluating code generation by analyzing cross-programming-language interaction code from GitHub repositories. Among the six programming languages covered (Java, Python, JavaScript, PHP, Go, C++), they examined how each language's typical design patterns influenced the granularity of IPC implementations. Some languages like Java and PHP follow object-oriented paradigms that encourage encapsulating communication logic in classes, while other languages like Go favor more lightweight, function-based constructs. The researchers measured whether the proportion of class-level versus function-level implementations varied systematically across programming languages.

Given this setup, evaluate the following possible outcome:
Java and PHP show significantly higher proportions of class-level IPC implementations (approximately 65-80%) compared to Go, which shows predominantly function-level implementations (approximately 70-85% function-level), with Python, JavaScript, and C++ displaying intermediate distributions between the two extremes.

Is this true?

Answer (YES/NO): NO